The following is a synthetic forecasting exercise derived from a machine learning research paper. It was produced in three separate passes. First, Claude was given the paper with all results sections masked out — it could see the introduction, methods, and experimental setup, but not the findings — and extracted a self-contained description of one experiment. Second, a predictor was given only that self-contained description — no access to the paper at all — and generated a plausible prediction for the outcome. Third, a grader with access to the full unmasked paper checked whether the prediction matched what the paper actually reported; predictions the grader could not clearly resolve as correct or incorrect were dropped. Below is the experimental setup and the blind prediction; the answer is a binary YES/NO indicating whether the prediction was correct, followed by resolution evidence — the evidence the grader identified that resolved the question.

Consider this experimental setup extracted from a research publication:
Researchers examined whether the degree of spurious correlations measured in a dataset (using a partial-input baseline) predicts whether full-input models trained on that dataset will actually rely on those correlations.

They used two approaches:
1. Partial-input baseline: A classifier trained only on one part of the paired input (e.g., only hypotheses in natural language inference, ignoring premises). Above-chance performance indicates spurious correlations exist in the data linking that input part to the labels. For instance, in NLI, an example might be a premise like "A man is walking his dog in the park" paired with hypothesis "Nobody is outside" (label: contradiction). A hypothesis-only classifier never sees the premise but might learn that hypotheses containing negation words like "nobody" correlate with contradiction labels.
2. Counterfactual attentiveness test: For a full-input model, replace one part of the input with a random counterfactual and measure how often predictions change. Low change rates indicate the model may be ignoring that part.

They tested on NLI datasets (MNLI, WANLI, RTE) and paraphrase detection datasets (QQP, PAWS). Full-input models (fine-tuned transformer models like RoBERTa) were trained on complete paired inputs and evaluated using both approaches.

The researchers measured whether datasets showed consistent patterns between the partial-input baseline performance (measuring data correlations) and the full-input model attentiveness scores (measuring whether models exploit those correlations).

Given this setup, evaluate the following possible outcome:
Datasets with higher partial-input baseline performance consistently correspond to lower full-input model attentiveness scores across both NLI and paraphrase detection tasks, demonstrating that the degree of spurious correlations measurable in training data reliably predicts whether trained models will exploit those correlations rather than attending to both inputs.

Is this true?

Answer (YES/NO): NO